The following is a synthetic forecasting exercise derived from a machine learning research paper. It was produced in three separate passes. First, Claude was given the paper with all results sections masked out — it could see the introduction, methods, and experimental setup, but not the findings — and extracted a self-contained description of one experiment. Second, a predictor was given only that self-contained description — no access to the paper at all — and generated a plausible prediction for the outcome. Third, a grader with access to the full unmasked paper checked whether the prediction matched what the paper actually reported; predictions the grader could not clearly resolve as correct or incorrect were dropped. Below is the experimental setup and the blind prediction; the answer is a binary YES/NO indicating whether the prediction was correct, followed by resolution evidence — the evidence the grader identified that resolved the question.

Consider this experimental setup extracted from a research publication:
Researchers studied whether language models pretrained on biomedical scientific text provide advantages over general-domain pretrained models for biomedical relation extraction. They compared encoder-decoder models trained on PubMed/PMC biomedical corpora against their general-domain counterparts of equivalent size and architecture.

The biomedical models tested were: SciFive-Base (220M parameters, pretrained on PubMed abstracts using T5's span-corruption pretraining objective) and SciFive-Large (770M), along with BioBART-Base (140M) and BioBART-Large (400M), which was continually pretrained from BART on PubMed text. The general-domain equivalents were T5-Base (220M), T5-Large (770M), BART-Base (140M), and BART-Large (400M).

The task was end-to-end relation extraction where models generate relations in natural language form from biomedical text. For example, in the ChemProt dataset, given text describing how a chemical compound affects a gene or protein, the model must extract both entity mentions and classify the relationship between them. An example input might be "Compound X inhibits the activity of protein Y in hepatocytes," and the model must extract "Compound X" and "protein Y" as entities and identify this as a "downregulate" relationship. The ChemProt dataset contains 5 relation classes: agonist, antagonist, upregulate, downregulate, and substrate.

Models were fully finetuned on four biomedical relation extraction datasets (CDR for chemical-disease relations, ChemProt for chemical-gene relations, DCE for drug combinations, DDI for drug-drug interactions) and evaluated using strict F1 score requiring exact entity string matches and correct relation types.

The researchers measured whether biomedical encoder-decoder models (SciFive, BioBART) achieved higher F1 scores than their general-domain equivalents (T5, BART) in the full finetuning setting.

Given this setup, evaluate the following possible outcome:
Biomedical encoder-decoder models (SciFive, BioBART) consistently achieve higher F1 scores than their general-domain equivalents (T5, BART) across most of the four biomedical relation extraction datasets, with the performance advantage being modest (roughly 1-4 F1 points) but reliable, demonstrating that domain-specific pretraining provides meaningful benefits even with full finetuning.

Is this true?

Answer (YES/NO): NO